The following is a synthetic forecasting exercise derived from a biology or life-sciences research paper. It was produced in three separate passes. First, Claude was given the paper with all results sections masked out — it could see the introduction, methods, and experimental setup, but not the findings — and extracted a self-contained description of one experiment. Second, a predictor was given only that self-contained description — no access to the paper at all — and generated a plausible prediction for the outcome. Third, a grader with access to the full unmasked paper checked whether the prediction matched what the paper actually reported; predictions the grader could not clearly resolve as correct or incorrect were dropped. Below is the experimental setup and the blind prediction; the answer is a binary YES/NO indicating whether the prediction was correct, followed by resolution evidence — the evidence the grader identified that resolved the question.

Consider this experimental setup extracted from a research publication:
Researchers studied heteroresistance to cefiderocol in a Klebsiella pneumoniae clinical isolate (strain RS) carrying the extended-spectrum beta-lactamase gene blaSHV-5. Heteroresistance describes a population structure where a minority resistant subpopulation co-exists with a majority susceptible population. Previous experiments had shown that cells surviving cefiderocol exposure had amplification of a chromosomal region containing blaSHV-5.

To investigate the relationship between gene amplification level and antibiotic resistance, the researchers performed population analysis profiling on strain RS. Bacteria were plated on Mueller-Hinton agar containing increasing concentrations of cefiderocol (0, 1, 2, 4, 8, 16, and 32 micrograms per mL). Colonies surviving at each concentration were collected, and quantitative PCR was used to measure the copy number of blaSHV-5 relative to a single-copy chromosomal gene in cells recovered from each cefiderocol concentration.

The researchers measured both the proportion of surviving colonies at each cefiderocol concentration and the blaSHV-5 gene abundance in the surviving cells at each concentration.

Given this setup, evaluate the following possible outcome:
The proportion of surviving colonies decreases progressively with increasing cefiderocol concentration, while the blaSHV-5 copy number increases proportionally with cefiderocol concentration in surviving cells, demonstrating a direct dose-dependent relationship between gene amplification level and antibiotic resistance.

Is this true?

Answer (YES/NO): YES